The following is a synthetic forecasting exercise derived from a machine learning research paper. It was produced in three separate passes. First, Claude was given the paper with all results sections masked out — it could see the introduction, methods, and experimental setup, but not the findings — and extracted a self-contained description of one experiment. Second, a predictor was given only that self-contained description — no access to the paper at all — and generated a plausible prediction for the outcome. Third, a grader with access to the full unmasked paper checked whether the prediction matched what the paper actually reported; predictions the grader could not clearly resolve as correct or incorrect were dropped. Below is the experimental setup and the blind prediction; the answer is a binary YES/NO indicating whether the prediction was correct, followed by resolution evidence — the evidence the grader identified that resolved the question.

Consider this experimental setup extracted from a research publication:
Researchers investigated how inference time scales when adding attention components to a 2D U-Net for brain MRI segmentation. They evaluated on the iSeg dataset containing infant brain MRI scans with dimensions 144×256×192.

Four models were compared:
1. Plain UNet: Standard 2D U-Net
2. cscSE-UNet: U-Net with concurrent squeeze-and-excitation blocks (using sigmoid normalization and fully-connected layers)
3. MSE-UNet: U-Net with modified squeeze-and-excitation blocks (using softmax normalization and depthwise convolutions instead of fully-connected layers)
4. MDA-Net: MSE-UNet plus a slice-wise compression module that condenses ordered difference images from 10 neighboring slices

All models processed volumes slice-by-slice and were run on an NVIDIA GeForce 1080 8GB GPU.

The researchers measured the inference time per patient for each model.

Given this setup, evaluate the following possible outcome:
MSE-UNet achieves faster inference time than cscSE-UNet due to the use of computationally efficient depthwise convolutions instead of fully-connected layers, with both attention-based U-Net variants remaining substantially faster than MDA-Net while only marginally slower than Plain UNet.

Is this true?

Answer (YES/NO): NO